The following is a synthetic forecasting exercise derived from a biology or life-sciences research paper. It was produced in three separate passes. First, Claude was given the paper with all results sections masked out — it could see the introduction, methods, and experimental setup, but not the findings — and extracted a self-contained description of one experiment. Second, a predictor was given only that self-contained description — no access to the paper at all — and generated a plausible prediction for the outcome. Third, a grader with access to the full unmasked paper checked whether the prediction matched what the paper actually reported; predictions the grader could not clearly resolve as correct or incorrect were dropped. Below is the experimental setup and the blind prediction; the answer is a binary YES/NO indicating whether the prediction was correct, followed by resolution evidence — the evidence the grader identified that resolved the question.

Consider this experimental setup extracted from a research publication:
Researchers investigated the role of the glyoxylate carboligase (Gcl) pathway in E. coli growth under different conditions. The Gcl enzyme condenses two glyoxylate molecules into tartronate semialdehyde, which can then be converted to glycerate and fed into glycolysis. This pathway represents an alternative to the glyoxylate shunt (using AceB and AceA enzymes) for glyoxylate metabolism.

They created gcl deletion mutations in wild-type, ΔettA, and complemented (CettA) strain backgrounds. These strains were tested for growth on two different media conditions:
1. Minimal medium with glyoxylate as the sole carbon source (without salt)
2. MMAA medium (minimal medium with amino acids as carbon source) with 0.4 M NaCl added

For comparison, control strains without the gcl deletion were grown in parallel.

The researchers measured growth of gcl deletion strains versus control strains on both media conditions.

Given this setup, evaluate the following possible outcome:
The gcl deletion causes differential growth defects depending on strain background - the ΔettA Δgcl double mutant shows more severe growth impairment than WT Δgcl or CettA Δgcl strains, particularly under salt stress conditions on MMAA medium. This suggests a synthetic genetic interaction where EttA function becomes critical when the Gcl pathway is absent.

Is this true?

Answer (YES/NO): NO